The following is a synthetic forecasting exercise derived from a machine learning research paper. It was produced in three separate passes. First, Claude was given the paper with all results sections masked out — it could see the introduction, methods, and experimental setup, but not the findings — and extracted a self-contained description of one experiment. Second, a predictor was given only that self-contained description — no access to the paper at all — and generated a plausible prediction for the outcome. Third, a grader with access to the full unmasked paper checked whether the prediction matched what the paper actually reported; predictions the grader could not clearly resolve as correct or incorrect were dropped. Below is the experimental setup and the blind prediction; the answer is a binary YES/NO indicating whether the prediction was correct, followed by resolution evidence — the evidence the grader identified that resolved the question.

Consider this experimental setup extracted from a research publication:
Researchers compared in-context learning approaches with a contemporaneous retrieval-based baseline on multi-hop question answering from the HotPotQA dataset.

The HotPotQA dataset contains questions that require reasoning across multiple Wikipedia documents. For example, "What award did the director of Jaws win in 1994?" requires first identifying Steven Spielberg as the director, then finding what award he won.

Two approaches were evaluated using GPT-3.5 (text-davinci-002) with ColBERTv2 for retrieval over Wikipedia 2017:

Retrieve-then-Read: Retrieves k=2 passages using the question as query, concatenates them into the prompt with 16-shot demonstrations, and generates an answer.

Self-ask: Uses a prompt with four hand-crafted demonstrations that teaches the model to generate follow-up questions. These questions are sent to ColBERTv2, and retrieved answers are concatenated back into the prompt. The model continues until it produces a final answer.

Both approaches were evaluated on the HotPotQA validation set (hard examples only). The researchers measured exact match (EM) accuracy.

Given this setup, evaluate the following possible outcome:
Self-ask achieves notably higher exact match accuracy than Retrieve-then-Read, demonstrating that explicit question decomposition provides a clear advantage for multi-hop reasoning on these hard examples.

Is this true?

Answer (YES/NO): NO